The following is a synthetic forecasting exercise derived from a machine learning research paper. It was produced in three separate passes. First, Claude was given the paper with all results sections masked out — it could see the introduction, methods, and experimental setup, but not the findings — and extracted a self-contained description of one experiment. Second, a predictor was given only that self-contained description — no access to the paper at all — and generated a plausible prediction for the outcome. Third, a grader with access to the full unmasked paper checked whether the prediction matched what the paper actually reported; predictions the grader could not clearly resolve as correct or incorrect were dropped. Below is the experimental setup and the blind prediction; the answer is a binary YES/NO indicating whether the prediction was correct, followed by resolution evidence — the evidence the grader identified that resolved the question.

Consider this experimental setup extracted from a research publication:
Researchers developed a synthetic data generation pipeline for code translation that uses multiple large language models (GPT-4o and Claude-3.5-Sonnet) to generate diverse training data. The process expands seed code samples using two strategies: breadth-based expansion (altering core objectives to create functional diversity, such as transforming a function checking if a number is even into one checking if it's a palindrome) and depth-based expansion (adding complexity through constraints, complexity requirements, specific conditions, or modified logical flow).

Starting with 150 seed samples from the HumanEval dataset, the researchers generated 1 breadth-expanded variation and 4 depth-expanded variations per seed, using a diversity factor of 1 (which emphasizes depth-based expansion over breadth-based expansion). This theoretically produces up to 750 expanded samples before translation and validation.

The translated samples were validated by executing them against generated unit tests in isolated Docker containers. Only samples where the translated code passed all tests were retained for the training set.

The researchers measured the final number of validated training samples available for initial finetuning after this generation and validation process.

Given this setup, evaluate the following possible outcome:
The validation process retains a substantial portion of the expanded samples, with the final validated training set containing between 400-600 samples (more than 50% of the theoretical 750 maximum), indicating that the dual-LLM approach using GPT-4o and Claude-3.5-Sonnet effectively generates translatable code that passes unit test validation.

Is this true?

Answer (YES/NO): YES